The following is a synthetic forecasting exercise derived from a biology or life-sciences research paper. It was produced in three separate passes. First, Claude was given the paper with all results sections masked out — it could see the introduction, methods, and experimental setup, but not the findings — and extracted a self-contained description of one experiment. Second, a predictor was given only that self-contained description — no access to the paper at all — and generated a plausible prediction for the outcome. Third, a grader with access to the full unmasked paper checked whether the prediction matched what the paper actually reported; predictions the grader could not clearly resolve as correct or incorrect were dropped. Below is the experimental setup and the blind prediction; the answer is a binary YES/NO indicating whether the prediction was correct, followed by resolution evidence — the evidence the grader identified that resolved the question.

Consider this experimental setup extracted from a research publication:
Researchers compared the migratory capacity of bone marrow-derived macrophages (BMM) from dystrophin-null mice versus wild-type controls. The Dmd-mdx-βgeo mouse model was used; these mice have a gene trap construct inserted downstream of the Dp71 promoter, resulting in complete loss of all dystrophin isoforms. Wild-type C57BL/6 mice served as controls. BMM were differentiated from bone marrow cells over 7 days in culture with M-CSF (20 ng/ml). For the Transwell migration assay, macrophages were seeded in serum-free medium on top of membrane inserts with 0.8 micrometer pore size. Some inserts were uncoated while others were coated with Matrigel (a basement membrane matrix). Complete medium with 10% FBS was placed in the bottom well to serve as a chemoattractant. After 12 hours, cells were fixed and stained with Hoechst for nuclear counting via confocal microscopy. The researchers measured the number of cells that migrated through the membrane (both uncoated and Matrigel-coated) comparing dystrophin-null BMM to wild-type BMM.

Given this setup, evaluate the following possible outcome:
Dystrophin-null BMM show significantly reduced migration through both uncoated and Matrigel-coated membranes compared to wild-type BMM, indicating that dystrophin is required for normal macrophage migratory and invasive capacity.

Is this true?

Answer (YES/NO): NO